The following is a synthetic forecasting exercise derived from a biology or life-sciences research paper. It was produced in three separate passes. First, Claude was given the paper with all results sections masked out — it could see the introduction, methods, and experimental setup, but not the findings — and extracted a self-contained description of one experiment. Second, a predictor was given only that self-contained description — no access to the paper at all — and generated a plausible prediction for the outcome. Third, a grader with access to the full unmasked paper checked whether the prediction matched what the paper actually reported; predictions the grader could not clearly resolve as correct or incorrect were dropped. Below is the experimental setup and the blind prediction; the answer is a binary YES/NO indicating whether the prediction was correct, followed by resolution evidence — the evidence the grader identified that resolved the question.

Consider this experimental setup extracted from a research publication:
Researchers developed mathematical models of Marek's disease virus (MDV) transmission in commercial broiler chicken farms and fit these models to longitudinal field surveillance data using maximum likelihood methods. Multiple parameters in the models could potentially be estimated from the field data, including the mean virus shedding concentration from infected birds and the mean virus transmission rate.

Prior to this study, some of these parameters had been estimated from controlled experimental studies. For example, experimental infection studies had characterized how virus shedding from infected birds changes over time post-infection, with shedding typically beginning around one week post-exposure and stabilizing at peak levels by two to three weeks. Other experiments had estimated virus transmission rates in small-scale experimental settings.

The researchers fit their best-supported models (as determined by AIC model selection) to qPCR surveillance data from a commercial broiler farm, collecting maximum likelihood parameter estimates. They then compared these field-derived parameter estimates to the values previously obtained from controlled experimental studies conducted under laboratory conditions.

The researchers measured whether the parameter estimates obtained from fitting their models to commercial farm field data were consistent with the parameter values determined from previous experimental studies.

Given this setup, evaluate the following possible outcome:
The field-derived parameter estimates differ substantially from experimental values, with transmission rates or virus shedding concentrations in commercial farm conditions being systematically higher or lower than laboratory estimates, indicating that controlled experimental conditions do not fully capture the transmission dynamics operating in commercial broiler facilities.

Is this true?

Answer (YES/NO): NO